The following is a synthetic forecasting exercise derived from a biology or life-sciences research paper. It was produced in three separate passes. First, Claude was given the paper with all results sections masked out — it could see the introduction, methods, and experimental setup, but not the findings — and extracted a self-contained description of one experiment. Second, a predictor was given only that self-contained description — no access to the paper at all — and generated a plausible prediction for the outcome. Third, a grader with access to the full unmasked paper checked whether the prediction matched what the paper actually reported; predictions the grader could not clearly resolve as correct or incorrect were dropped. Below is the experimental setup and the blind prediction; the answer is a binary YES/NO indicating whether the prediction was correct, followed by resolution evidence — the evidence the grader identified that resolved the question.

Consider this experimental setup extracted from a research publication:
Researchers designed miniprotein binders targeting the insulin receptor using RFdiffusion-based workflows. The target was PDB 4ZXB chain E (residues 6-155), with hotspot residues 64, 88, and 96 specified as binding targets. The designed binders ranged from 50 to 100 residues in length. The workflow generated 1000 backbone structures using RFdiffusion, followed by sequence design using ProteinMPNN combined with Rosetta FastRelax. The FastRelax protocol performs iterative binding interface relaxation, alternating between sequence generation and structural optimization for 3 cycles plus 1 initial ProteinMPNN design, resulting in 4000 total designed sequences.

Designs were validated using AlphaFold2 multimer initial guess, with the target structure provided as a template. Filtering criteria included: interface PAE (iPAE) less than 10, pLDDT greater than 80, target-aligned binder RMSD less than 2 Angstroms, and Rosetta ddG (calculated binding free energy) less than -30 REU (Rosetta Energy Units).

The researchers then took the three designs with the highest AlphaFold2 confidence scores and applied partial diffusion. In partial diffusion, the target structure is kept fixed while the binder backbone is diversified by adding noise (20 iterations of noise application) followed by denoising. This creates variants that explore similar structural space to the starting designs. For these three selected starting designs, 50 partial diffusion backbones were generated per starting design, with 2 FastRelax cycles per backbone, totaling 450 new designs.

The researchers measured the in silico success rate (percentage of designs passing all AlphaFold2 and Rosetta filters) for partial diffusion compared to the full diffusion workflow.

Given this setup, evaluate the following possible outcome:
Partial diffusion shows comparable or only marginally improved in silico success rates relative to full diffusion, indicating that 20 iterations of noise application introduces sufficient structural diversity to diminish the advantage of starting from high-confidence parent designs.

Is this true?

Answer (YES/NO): NO